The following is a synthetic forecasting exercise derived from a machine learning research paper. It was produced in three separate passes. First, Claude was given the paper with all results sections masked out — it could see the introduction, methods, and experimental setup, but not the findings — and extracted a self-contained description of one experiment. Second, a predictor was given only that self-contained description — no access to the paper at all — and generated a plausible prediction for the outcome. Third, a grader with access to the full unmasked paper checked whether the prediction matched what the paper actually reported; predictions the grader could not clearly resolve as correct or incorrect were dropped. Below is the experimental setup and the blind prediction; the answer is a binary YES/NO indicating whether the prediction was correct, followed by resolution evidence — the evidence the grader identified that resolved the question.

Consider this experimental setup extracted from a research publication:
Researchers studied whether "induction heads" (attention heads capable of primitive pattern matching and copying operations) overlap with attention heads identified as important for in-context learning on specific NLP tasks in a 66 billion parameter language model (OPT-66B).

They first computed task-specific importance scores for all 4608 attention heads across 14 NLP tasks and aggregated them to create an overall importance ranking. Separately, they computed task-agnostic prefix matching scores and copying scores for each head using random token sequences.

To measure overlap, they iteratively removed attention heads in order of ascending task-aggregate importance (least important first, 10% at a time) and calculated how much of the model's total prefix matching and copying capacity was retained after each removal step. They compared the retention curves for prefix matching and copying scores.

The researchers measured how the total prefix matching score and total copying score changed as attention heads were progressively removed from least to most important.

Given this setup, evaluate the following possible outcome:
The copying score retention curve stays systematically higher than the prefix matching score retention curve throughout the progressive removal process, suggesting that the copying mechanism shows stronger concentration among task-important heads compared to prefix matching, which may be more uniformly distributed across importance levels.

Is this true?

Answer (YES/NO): NO